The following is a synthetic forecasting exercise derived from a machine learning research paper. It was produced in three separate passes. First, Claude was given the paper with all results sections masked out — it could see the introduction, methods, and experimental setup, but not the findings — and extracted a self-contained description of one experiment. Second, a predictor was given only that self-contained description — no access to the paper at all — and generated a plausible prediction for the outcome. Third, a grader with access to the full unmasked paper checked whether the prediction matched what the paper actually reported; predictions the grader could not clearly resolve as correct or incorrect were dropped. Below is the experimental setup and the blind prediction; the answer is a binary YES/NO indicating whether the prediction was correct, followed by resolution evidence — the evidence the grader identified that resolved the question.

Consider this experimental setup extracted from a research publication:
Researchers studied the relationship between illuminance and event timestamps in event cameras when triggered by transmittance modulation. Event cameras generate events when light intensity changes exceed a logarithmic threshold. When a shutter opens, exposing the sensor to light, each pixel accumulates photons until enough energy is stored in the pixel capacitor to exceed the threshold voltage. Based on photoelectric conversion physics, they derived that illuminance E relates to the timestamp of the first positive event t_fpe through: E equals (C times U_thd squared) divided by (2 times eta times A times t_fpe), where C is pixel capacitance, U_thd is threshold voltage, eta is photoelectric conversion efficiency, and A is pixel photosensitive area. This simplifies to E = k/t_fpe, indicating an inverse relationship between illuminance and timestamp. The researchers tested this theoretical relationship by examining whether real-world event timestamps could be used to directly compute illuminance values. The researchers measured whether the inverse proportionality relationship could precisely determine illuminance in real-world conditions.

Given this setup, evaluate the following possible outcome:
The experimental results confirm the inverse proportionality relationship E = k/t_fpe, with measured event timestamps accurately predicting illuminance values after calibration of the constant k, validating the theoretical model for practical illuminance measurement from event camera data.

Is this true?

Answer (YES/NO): NO